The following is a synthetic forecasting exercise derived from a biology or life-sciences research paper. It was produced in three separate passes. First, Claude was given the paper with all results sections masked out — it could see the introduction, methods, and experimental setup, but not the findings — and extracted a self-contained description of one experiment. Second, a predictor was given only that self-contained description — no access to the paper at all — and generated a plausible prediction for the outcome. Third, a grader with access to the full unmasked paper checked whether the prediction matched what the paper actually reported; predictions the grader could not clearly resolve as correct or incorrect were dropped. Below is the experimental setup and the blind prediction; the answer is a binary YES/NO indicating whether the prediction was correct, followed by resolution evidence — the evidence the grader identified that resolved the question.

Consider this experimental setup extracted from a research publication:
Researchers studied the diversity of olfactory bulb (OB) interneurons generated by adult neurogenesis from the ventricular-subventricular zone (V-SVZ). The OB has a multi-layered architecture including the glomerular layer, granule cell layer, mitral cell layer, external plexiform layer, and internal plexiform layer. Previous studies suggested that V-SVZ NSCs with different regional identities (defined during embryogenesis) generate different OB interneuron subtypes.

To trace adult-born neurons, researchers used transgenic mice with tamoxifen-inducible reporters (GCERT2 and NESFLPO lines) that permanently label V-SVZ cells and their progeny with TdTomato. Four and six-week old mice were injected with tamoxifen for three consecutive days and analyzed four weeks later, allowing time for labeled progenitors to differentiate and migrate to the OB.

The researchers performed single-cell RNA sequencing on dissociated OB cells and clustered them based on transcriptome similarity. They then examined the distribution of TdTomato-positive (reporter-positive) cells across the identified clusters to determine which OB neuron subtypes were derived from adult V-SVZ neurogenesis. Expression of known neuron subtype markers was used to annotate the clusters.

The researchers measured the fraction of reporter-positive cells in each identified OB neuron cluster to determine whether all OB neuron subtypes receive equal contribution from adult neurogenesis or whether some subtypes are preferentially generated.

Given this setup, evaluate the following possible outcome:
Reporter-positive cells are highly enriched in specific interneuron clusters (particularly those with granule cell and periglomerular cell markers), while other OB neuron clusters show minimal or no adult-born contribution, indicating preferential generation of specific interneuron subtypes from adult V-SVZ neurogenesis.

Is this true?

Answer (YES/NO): NO